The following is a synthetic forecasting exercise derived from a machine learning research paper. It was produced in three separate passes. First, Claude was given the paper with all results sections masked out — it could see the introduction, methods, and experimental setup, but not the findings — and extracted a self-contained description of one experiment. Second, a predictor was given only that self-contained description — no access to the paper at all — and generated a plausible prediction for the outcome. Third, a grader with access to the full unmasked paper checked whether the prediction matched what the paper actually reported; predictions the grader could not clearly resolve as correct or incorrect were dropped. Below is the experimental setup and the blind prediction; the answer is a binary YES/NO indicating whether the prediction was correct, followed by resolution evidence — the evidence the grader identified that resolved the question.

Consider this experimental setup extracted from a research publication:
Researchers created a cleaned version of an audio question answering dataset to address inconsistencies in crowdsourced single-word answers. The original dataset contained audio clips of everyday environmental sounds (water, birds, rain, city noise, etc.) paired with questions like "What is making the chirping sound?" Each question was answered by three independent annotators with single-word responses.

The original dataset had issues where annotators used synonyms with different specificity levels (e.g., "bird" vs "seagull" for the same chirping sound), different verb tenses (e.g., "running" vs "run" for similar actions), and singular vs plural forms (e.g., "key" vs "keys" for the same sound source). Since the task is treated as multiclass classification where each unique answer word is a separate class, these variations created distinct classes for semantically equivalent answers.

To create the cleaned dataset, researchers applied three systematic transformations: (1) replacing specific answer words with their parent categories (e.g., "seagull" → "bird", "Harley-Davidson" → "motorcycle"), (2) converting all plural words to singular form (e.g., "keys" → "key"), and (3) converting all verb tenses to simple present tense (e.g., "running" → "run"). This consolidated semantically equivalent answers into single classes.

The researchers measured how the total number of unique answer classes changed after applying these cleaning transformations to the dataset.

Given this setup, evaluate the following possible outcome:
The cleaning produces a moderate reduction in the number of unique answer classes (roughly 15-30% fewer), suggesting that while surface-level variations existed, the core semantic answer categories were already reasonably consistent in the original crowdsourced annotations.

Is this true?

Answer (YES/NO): YES